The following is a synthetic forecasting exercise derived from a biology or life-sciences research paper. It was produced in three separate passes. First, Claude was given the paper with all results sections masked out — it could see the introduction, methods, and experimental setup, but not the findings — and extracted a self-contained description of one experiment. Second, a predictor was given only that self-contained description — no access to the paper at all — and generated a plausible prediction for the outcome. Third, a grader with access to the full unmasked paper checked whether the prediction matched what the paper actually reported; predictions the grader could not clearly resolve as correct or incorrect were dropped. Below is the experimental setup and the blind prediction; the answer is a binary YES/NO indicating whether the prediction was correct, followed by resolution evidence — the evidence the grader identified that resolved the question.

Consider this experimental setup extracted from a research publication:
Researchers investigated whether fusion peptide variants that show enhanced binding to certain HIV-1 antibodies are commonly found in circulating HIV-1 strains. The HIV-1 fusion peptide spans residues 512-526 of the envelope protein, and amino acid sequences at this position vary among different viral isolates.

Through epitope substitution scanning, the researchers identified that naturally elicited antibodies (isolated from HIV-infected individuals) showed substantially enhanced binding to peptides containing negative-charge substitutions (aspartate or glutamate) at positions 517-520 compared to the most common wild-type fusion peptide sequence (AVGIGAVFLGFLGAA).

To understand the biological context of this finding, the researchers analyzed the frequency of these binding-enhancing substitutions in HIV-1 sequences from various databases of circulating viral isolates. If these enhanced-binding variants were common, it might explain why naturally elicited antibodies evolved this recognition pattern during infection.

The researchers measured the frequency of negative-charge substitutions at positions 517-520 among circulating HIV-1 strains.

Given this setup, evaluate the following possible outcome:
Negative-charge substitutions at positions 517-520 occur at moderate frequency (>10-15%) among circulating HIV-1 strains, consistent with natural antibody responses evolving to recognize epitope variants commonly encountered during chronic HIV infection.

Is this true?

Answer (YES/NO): NO